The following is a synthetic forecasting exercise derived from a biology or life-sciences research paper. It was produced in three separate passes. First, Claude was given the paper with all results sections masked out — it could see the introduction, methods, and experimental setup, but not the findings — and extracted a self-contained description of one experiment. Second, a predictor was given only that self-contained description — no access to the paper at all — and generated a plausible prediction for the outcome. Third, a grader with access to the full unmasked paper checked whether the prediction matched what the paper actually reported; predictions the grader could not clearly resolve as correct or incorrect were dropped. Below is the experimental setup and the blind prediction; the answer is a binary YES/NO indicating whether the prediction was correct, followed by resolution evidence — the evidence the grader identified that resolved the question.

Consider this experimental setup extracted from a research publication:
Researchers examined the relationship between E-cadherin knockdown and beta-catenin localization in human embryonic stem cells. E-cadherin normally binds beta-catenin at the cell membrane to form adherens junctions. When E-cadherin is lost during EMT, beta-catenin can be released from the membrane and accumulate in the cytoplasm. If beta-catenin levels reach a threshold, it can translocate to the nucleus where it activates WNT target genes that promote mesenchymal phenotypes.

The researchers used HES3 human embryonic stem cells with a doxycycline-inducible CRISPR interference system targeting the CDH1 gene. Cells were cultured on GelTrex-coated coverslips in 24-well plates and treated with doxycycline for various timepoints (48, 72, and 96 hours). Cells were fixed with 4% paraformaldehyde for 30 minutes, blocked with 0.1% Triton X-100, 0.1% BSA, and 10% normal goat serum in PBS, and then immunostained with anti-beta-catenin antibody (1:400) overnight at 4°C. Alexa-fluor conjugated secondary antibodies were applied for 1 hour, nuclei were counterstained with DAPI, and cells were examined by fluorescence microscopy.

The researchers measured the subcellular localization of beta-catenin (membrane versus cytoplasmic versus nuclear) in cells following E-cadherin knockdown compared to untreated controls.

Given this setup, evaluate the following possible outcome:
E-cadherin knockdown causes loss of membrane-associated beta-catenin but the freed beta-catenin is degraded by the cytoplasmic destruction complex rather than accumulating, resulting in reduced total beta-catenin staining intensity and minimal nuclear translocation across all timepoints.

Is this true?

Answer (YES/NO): NO